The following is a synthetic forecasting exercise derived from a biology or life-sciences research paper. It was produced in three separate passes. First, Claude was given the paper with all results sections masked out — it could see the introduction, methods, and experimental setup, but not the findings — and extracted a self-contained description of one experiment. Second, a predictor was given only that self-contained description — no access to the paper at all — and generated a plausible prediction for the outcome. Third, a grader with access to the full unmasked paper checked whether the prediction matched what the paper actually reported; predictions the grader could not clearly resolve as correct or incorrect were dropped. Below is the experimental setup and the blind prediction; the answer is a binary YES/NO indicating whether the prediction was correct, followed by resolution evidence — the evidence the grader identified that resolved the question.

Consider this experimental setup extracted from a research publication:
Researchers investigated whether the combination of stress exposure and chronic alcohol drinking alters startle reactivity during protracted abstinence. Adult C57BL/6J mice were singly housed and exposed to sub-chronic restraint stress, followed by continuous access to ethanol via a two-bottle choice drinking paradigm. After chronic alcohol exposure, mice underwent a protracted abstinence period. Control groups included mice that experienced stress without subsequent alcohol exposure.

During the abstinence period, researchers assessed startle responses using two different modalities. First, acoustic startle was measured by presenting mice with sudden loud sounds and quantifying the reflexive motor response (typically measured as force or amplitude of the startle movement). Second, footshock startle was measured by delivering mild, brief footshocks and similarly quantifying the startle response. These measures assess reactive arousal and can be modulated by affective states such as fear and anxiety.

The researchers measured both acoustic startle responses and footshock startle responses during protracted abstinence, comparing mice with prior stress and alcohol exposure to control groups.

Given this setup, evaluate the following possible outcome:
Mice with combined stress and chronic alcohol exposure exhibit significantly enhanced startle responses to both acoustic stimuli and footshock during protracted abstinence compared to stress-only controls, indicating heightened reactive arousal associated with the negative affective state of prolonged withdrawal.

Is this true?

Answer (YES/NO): NO